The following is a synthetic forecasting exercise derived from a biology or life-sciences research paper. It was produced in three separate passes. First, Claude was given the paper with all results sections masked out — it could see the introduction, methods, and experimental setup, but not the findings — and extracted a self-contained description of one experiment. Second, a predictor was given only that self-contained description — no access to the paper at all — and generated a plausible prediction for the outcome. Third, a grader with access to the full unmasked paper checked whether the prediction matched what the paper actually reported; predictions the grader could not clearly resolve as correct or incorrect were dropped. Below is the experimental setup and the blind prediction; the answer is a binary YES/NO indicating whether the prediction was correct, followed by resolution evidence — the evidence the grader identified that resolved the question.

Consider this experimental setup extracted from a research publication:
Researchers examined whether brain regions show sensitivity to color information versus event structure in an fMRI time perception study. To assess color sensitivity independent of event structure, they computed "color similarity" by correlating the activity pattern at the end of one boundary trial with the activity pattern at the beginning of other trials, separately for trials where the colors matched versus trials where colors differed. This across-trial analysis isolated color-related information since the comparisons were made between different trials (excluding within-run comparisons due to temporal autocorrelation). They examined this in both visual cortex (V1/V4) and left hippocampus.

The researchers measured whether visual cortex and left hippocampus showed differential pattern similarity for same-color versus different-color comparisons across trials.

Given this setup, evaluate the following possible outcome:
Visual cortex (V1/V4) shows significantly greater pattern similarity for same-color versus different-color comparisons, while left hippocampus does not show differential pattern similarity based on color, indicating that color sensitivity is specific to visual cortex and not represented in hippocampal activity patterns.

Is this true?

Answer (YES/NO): YES